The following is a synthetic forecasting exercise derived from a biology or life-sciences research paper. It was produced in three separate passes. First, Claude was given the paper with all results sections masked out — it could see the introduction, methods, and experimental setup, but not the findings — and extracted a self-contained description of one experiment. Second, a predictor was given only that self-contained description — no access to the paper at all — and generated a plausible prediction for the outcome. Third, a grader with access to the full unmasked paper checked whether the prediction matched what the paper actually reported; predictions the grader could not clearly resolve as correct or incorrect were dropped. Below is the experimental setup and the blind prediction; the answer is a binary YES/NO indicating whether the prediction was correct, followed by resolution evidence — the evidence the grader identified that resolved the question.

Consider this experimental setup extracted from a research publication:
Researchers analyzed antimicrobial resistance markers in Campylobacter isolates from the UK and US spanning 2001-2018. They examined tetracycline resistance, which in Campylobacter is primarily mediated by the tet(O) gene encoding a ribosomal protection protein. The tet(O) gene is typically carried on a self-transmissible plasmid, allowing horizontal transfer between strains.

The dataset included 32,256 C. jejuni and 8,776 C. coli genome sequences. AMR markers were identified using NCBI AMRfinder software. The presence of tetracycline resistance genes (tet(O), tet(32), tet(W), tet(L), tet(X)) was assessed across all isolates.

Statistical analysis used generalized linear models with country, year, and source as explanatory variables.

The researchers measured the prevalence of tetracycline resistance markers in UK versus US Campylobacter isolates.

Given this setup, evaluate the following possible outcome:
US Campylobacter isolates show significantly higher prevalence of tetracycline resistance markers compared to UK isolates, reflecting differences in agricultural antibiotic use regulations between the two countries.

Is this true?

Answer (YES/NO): YES